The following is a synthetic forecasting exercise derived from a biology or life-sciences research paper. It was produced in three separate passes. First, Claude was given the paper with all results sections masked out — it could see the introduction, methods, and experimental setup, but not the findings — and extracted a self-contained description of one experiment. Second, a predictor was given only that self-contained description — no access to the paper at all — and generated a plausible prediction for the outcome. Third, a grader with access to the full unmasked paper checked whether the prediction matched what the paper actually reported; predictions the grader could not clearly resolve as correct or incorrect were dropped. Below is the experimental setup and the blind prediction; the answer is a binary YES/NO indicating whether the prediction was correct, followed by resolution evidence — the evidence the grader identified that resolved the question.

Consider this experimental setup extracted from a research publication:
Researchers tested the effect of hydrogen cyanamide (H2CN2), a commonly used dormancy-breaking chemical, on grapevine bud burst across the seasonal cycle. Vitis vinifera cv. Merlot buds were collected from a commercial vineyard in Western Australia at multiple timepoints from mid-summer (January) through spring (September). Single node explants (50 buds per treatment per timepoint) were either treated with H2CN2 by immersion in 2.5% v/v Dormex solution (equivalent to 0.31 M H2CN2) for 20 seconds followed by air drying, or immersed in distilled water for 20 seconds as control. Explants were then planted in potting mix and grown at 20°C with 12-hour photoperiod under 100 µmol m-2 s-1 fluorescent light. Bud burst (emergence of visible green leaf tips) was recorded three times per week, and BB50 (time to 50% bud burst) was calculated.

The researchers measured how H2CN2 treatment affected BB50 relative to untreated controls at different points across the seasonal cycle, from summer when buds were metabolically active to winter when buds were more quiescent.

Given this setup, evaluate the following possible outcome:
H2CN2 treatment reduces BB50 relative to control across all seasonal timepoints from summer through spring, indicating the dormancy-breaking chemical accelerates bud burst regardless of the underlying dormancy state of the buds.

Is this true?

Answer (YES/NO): NO